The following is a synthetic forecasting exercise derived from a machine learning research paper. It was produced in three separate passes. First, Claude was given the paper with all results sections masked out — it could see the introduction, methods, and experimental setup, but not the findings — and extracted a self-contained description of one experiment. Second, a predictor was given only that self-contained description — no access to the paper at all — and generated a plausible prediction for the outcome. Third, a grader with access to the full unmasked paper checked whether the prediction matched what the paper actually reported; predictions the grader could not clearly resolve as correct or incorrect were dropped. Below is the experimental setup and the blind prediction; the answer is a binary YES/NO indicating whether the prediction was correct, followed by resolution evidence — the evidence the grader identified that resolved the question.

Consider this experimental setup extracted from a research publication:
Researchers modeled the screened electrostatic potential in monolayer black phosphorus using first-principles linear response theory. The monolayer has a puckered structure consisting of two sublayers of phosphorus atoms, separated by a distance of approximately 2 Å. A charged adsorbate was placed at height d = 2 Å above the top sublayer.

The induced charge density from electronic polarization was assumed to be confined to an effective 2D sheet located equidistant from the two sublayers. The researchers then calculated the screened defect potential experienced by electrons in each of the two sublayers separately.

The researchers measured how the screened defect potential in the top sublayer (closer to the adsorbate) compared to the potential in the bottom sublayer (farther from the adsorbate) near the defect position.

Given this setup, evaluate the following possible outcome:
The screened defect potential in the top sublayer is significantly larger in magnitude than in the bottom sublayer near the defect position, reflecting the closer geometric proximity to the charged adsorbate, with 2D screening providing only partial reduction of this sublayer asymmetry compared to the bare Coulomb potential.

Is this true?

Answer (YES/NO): YES